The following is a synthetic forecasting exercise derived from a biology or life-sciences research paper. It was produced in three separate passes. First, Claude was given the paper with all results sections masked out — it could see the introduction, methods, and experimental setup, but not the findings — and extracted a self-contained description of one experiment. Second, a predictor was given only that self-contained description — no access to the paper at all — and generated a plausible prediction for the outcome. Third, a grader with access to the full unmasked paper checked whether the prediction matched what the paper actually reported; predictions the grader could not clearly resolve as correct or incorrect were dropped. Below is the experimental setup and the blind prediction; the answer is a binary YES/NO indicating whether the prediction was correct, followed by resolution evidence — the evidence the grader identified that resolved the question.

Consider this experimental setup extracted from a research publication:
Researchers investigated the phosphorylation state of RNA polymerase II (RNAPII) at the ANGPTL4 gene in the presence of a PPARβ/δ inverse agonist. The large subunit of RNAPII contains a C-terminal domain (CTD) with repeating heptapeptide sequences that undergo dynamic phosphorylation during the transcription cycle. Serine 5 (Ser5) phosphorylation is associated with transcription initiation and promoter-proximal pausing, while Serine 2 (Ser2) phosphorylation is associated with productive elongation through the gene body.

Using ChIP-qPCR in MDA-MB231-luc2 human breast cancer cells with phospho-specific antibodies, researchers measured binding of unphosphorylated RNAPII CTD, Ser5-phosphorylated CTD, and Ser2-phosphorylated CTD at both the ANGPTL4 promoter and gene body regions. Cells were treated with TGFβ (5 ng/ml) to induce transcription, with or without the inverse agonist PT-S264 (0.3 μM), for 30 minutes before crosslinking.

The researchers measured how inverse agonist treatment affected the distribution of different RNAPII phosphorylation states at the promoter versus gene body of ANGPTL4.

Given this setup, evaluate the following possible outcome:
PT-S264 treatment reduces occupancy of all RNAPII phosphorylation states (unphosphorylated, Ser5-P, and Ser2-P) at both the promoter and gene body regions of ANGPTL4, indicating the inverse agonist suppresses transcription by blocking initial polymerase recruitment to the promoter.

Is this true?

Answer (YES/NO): YES